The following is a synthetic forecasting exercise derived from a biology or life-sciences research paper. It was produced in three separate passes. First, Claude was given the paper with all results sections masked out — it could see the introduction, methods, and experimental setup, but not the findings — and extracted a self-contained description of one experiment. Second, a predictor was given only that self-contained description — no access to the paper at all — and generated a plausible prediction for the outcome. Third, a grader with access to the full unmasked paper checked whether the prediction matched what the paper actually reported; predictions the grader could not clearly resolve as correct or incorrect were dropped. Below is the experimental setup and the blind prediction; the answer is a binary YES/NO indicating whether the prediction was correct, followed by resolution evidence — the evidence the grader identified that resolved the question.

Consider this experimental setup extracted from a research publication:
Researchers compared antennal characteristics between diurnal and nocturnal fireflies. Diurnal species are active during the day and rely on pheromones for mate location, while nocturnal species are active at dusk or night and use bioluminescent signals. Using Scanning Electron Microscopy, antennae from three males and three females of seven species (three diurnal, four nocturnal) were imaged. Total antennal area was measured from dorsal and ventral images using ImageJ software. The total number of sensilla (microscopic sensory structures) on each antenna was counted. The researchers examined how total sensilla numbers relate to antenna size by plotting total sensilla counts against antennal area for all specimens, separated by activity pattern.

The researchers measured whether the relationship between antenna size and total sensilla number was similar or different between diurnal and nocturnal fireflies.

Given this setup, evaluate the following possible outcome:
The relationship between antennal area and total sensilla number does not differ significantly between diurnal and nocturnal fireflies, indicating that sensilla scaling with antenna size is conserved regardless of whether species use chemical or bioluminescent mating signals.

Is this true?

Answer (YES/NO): YES